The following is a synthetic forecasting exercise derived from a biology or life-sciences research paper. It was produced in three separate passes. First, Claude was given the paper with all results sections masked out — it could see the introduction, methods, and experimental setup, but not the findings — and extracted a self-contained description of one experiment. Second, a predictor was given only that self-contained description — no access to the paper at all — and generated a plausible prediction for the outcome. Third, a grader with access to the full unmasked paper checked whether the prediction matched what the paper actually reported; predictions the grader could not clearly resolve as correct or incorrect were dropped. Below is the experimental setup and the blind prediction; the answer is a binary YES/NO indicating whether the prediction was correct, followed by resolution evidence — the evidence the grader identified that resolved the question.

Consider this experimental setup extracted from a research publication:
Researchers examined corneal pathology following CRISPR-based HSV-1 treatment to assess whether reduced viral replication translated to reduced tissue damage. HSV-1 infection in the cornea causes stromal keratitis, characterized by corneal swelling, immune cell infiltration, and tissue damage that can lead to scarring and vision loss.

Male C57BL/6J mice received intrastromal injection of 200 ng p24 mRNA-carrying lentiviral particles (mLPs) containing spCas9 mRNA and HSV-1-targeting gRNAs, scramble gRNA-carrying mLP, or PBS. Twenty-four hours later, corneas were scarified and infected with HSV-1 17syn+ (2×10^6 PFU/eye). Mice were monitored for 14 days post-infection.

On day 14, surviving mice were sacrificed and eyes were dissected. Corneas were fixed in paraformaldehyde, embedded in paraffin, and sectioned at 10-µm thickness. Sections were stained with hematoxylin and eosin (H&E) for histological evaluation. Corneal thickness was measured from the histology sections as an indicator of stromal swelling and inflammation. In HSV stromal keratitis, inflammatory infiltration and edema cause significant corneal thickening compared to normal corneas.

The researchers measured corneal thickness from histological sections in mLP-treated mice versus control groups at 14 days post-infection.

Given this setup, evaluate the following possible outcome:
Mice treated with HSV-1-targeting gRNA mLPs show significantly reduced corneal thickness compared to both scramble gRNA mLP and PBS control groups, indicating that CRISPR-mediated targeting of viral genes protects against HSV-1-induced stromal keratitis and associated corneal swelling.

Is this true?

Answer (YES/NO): YES